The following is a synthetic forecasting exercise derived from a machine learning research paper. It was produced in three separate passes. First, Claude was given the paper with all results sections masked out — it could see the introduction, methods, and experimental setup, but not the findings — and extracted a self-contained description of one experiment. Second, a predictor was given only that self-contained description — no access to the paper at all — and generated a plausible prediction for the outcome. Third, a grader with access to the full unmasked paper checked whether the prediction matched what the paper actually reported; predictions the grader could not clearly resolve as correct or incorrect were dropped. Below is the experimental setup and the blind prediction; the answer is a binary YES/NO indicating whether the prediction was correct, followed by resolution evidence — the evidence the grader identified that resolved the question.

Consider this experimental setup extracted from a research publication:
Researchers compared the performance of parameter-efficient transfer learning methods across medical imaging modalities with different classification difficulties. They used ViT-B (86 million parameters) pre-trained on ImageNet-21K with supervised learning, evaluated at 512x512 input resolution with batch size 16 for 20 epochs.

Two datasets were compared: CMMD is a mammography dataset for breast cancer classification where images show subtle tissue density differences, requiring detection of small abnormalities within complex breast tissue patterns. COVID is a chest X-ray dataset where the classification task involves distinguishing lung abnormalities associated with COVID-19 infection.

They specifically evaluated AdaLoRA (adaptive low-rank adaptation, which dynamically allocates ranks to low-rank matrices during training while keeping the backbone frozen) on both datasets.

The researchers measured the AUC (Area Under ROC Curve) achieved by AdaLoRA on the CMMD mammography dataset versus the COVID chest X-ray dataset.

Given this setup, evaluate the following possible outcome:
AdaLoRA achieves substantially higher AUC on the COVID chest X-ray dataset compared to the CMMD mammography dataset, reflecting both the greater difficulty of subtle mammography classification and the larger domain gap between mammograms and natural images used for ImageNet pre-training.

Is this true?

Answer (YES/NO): YES